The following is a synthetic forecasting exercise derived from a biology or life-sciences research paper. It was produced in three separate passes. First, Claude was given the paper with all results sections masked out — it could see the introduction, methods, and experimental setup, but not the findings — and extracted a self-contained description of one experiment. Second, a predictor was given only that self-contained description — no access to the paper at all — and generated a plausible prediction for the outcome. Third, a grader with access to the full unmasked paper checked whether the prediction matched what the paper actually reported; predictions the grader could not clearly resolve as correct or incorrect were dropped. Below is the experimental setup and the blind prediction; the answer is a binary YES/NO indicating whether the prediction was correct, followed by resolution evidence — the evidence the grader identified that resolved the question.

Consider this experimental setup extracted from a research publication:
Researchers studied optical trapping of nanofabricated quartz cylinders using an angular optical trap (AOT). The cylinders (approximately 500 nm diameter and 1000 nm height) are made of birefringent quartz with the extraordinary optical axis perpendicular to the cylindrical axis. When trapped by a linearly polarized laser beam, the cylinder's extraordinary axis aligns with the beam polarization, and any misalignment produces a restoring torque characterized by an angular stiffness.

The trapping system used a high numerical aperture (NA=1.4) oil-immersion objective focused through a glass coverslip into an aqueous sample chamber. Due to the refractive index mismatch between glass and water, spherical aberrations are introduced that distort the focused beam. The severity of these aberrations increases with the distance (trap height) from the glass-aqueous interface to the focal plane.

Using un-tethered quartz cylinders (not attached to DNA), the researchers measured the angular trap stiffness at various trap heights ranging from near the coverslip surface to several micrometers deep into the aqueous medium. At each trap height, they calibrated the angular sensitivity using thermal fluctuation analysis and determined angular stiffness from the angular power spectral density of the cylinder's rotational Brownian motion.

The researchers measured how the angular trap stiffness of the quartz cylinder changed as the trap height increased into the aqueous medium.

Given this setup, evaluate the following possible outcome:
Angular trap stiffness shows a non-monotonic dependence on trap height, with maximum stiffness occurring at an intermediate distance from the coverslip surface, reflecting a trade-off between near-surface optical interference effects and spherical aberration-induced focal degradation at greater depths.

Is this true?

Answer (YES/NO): NO